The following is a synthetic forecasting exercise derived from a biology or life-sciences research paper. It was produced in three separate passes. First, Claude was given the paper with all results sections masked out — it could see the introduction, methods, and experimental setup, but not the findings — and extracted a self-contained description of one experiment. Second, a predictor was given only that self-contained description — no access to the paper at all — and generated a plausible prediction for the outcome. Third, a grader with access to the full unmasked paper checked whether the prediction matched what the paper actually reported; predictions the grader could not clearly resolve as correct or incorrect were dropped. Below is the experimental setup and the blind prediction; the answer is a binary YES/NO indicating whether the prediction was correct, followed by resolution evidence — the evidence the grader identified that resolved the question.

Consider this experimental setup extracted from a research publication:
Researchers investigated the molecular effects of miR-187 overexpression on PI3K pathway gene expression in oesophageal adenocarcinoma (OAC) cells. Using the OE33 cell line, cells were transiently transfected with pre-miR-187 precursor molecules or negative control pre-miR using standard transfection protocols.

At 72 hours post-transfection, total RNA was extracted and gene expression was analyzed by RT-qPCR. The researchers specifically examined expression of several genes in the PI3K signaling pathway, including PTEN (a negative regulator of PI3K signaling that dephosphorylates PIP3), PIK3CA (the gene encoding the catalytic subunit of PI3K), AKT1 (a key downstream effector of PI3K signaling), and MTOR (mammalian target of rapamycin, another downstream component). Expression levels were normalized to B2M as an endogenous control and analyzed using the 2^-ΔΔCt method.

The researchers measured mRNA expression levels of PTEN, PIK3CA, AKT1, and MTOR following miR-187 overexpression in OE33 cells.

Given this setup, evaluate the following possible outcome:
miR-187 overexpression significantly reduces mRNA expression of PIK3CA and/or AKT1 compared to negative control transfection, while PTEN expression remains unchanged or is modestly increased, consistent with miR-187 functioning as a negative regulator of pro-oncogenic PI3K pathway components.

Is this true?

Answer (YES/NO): NO